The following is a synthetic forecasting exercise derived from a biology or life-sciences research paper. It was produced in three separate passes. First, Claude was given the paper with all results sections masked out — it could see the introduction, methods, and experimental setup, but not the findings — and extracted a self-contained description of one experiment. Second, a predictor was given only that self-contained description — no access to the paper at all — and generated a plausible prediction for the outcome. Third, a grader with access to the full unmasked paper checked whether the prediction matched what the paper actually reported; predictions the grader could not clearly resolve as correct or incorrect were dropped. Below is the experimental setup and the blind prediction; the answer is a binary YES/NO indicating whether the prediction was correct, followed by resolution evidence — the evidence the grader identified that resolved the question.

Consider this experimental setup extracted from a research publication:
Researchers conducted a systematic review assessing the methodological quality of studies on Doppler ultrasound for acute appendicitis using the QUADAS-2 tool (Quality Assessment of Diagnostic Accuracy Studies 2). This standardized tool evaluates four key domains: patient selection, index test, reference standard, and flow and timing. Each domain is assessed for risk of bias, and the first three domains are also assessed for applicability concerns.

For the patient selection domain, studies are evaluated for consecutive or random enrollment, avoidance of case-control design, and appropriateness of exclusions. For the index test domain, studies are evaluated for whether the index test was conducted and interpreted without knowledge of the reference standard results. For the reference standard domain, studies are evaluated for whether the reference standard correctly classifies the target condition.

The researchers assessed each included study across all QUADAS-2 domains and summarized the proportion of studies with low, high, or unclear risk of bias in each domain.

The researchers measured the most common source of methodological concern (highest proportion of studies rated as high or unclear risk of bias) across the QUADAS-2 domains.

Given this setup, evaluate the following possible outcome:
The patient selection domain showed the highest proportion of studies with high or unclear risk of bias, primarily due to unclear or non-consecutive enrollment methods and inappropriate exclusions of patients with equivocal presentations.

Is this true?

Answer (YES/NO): YES